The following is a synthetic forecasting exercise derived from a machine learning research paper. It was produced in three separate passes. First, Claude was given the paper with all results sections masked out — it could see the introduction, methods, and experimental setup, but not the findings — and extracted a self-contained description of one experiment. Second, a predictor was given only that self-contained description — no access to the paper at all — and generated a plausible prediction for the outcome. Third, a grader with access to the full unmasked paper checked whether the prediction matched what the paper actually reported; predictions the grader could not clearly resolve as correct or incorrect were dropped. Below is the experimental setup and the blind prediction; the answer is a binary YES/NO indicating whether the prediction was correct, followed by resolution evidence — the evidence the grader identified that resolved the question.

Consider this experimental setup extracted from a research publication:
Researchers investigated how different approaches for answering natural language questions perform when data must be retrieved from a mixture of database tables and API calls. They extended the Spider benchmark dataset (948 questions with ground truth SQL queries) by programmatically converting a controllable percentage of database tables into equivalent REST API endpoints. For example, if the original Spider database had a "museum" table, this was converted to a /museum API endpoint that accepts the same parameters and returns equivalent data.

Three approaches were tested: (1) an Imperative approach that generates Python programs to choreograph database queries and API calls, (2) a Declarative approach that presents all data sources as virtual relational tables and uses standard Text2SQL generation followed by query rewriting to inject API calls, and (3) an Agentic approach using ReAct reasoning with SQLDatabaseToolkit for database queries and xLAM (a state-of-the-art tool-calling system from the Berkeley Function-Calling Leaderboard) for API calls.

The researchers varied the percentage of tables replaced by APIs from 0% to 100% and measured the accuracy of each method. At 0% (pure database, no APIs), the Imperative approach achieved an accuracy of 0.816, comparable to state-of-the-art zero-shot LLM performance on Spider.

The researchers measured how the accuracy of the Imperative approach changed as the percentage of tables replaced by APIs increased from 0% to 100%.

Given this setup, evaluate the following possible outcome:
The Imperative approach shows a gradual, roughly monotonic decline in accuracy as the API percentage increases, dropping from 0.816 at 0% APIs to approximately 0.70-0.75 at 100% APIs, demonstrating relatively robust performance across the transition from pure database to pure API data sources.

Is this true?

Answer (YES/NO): NO